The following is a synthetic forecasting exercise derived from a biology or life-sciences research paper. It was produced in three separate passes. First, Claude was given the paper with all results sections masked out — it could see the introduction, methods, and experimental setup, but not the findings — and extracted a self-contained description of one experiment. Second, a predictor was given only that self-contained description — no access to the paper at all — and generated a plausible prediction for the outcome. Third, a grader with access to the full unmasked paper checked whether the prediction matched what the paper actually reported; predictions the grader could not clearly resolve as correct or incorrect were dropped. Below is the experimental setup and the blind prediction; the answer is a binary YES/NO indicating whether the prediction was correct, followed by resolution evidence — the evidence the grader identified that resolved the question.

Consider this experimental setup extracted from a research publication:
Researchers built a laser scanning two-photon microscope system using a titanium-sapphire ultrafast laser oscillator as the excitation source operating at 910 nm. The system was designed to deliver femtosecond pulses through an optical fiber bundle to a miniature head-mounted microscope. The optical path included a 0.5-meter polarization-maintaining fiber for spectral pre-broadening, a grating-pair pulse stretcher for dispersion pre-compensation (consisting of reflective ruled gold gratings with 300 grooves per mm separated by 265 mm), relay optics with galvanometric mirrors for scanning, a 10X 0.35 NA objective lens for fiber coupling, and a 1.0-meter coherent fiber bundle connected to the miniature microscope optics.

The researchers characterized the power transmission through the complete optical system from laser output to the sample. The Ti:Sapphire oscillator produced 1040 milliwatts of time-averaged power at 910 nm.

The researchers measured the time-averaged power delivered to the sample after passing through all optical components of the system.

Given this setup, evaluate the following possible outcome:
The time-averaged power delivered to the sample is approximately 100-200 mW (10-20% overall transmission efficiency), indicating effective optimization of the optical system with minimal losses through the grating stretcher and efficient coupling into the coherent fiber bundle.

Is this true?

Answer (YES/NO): NO